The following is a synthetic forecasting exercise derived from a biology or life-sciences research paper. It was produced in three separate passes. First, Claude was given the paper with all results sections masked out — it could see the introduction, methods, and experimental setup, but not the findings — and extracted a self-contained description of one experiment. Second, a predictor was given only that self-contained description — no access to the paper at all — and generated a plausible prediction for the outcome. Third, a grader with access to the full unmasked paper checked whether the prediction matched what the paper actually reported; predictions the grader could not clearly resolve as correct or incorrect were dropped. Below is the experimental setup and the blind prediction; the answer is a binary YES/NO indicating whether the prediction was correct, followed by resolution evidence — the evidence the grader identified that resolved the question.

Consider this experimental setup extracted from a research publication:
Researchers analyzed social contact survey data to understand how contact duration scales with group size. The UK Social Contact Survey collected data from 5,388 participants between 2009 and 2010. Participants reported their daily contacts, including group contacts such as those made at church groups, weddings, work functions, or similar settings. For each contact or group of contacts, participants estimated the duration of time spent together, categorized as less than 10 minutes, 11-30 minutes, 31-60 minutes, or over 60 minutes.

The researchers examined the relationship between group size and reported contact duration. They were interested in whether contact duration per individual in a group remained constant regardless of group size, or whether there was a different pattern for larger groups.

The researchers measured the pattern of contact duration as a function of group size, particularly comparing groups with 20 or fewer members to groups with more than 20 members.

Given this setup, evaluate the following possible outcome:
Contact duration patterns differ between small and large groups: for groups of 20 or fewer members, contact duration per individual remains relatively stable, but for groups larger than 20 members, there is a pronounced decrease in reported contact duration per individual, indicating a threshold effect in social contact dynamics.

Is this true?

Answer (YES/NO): YES